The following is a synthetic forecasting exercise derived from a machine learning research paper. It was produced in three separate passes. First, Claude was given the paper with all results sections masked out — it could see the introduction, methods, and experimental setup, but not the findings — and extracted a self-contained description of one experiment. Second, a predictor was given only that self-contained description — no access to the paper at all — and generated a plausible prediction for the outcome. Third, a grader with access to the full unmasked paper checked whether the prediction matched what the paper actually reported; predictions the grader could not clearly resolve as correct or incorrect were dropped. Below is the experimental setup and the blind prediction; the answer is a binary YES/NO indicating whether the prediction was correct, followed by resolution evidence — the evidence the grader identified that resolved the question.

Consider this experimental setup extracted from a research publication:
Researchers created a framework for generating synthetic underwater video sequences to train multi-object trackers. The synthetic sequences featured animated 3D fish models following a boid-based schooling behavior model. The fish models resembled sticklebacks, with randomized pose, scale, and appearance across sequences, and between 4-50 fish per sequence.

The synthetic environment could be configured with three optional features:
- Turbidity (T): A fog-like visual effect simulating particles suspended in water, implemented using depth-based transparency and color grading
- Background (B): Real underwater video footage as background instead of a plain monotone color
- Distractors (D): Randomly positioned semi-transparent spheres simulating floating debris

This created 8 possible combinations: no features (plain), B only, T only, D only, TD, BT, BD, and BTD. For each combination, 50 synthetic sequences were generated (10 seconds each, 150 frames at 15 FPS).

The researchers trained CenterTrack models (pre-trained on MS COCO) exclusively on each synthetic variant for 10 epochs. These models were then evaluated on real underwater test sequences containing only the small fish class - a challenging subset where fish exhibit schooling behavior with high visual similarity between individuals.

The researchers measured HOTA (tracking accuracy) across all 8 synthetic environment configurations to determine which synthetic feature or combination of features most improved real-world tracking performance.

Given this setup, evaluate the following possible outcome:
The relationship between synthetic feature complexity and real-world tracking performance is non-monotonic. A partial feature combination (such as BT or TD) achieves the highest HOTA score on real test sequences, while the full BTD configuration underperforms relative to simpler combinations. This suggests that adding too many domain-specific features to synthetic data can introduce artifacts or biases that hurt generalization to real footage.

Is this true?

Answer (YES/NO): NO